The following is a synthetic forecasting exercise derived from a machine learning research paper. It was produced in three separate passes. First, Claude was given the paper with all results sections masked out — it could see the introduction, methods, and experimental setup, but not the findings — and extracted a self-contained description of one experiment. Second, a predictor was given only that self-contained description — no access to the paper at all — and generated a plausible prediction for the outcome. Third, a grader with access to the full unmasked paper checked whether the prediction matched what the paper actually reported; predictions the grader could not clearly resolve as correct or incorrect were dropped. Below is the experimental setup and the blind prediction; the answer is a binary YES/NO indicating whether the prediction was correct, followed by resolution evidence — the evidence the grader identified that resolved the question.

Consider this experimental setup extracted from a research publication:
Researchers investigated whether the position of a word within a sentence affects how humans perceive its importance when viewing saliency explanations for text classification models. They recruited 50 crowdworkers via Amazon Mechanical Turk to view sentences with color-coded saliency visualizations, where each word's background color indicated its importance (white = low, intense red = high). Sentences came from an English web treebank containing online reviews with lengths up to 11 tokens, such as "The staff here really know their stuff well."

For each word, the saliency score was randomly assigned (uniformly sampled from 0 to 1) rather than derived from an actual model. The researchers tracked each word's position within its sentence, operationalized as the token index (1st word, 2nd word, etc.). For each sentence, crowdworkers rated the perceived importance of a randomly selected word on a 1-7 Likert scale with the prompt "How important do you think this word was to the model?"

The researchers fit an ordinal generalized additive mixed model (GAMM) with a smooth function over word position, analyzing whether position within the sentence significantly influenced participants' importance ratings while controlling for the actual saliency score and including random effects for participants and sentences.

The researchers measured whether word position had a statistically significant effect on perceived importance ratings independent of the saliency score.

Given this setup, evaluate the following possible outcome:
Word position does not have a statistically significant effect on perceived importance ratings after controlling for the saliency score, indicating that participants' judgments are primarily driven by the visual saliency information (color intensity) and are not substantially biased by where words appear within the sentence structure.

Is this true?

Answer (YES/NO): YES